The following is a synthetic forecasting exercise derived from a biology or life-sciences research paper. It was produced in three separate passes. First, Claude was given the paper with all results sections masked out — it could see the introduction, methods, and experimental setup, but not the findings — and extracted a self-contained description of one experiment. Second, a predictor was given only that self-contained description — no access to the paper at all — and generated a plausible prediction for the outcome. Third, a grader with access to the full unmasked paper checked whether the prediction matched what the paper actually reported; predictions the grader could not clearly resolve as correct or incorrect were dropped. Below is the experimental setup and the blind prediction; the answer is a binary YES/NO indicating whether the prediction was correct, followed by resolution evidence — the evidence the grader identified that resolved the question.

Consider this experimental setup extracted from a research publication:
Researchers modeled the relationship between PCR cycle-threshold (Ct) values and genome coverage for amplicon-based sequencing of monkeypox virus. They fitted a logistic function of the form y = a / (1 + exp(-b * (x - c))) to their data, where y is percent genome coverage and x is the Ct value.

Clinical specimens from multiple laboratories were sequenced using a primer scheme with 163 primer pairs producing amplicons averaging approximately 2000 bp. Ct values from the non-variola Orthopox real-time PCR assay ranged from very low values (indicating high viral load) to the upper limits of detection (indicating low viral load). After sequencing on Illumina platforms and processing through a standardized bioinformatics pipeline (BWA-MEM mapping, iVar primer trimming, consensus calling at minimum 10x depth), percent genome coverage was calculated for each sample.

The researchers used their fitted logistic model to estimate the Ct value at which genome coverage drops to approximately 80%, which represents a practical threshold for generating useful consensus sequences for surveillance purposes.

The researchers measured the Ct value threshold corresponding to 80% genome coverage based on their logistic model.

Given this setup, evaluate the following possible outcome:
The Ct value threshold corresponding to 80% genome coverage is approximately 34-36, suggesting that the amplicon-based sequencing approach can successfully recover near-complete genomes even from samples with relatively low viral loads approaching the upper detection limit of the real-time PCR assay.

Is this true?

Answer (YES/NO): NO